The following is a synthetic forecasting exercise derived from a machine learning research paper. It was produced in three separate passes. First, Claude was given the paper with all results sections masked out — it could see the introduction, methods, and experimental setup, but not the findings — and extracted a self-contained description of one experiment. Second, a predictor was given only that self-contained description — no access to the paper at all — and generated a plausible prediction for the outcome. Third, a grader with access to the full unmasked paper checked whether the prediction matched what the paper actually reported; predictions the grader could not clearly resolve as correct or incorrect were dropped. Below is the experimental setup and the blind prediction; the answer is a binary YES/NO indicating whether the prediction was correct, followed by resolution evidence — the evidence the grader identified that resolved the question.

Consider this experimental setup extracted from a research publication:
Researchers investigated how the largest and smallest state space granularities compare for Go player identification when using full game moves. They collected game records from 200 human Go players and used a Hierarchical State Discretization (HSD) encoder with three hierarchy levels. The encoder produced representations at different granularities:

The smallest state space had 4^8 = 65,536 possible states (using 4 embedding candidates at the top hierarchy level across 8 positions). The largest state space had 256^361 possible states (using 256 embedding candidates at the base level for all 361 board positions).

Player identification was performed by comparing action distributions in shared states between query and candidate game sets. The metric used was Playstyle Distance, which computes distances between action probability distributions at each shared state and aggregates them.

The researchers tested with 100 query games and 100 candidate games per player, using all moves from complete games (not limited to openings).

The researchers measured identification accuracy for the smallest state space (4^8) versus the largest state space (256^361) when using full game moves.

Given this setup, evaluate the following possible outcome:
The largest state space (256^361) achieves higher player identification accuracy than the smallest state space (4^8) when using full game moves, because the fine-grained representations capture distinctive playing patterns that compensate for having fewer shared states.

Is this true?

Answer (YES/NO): YES